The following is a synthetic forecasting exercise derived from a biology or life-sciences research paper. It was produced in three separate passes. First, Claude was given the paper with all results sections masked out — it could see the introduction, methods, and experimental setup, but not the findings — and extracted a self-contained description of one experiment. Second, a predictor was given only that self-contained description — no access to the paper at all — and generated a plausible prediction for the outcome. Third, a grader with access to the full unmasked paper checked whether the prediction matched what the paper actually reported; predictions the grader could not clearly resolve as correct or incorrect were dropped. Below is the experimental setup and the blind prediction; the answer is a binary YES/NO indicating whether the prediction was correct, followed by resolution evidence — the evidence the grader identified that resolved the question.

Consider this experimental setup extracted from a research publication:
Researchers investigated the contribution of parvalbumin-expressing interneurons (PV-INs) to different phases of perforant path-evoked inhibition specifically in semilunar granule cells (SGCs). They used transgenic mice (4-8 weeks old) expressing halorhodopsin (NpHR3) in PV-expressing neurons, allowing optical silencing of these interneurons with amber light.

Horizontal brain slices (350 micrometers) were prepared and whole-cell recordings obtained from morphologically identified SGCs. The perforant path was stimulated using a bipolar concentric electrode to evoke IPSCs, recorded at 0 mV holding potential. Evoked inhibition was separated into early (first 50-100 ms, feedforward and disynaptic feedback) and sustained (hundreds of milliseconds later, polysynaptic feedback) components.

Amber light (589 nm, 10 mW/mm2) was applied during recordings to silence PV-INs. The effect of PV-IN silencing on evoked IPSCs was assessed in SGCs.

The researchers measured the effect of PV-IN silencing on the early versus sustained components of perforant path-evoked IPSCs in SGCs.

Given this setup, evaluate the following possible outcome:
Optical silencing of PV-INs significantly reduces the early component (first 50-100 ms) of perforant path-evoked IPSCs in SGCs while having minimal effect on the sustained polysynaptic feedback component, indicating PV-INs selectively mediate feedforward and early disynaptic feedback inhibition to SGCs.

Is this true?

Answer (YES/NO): NO